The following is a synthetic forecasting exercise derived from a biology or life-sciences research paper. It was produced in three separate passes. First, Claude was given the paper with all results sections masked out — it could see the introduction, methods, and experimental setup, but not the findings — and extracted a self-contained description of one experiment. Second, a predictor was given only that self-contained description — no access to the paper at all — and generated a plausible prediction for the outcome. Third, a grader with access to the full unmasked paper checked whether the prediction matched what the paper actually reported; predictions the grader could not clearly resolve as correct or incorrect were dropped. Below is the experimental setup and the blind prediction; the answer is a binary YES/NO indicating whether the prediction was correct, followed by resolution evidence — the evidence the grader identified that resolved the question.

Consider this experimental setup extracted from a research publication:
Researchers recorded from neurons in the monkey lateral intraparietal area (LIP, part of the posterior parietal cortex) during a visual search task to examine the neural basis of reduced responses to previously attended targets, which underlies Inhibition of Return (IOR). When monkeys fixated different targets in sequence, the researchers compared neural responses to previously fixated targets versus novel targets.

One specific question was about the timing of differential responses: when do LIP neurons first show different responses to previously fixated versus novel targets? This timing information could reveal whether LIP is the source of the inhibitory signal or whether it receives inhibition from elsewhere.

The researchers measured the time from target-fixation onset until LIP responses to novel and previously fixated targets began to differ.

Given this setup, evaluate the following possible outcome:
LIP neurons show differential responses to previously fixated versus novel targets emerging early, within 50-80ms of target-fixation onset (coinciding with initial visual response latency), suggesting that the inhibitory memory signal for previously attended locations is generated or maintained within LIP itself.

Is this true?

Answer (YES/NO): NO